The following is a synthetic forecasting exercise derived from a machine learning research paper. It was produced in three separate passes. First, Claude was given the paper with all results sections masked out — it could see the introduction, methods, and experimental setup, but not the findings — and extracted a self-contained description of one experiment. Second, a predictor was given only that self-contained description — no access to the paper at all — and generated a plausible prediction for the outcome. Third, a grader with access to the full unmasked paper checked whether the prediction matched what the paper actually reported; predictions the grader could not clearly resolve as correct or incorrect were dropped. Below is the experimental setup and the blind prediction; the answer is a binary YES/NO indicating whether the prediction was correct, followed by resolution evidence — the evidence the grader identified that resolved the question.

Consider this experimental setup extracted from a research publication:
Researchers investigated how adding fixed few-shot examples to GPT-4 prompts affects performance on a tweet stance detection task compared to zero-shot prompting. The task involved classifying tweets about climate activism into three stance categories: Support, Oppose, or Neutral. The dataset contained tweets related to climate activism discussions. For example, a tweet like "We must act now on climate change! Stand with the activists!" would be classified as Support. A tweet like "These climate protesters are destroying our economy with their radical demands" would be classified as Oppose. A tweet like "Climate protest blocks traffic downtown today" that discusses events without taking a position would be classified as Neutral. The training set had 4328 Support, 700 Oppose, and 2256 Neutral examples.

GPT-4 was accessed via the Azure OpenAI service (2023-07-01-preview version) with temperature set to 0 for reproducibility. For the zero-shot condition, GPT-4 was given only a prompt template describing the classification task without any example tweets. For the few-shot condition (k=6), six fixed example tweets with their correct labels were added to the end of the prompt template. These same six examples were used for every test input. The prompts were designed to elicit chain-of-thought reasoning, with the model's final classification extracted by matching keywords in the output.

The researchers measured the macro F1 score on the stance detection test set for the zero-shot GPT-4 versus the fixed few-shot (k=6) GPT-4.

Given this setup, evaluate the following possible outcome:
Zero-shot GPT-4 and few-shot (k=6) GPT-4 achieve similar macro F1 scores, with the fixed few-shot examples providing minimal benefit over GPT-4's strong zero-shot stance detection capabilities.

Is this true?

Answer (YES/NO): NO